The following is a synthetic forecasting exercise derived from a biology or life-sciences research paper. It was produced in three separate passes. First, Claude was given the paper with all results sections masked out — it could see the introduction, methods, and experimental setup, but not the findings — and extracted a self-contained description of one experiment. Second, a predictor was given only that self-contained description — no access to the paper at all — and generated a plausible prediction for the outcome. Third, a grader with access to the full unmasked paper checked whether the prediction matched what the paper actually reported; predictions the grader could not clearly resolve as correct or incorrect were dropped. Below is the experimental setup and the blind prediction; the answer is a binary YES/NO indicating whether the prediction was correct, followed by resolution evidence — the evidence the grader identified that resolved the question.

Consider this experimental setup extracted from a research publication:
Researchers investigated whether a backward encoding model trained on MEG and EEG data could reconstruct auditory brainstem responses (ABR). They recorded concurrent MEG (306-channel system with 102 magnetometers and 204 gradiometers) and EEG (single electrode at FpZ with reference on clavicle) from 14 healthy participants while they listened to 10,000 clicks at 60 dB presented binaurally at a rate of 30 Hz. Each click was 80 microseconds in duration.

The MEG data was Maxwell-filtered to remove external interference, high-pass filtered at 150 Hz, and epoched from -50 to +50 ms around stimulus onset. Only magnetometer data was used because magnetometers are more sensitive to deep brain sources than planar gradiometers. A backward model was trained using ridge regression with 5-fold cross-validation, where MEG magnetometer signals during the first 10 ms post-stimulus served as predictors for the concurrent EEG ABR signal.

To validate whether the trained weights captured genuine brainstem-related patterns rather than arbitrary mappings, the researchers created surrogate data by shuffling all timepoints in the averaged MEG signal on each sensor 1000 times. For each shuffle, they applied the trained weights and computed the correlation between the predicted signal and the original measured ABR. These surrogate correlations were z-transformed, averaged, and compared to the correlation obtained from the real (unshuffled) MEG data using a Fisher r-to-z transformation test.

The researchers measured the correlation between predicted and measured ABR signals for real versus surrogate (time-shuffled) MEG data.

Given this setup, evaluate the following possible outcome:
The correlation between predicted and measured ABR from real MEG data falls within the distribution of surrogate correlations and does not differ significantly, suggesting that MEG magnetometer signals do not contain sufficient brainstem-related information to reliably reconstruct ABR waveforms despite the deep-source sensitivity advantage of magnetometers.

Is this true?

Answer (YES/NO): NO